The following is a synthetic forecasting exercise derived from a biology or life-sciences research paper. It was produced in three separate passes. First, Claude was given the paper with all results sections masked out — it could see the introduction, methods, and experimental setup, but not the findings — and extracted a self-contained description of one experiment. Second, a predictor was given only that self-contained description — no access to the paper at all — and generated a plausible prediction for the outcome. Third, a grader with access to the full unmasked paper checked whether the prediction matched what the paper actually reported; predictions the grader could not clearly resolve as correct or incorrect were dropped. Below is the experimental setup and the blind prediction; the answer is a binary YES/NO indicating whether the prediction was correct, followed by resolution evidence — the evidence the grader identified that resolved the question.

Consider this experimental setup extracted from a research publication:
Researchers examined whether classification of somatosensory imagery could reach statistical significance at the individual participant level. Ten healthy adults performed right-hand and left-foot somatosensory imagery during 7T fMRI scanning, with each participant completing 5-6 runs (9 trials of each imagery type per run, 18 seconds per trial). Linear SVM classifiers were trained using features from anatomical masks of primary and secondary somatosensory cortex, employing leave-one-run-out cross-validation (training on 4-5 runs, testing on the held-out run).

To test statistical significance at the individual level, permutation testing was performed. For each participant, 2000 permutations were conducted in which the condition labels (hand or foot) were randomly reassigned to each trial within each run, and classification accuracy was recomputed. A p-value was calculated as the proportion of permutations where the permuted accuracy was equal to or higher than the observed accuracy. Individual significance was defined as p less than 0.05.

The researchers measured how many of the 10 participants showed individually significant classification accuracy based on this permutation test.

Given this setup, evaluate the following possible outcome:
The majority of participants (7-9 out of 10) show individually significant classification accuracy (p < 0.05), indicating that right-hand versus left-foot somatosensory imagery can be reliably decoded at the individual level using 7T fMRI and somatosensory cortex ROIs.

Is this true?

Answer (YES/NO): NO